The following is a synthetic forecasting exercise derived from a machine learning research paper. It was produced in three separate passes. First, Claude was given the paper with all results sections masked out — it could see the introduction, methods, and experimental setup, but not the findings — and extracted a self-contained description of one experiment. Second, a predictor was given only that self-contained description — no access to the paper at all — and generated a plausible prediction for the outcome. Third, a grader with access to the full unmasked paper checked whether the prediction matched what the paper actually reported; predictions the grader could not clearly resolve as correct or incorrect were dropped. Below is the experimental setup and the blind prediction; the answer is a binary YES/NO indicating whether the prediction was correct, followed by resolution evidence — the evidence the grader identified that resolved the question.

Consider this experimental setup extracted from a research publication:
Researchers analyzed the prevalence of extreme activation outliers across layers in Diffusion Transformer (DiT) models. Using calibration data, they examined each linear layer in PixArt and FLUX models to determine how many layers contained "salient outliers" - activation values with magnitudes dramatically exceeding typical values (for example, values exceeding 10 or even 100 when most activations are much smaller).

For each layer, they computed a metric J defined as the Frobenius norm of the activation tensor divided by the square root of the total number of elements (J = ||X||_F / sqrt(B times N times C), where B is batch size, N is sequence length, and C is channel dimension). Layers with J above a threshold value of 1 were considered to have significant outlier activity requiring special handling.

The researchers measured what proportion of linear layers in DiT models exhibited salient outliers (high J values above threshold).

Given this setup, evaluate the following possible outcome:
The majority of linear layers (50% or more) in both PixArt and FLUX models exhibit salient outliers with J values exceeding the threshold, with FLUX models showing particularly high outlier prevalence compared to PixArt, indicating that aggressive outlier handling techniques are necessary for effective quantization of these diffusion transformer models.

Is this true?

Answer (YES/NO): NO